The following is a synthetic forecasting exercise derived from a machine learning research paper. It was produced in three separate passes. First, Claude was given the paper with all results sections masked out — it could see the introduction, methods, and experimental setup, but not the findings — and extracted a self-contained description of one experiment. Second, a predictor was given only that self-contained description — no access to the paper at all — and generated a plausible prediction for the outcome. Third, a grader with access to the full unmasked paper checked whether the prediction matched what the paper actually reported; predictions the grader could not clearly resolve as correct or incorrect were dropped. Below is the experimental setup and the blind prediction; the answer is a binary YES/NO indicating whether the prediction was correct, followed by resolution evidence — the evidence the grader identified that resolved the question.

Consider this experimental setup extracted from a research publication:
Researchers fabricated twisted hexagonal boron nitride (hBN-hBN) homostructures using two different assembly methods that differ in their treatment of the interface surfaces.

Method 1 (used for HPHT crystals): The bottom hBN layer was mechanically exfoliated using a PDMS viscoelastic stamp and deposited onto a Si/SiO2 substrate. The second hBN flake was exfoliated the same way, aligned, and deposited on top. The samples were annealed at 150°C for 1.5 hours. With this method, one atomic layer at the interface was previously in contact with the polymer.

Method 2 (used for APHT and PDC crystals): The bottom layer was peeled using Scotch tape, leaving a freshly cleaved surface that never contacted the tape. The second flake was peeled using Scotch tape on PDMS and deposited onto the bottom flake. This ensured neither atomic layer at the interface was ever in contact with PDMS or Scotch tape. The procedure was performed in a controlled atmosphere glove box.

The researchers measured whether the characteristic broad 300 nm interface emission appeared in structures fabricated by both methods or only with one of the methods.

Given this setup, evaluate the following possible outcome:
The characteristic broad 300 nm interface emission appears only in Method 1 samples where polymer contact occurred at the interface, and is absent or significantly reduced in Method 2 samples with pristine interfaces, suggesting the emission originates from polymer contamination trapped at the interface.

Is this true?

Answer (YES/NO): NO